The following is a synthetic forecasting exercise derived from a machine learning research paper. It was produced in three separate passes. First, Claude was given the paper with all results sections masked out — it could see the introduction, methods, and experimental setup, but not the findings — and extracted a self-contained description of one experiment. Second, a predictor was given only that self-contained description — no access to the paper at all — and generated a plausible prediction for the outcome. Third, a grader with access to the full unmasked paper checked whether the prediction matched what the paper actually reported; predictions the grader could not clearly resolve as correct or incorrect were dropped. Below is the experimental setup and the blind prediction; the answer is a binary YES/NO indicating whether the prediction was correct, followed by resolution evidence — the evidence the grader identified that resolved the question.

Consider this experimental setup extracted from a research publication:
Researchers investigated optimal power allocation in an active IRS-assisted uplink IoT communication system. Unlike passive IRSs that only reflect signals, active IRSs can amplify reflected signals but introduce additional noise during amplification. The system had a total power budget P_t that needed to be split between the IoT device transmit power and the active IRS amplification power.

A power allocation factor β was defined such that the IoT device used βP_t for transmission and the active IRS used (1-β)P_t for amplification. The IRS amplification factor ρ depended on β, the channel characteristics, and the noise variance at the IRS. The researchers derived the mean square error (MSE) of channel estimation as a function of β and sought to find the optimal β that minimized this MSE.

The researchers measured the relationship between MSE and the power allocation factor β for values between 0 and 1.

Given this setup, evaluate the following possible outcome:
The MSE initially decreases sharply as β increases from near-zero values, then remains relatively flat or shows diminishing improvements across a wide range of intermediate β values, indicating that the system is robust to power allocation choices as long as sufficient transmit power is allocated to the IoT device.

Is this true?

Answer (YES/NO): NO